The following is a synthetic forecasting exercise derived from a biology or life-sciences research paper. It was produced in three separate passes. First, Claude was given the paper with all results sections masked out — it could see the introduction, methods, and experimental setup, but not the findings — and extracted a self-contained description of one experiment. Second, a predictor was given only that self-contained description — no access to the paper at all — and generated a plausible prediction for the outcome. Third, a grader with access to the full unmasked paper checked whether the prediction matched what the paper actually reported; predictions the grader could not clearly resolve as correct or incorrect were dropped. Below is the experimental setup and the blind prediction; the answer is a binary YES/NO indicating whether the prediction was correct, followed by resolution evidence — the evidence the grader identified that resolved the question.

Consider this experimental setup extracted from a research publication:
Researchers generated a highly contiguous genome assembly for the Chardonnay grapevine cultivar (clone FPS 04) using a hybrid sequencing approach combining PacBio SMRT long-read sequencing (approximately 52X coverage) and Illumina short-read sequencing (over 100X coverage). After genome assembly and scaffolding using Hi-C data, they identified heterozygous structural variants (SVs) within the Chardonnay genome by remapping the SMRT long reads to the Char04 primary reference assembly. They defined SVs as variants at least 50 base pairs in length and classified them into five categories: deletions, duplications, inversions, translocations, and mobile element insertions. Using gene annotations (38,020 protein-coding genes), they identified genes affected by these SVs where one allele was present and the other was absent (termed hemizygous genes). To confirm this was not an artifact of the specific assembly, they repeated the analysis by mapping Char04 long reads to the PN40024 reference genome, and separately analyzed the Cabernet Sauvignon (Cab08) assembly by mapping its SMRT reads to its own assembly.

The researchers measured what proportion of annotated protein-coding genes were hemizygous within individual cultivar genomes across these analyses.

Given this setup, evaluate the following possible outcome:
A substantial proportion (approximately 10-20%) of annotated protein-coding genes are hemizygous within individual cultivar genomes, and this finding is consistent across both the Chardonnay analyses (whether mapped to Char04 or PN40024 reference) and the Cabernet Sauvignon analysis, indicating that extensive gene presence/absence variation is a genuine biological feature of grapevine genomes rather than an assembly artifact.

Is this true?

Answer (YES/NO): YES